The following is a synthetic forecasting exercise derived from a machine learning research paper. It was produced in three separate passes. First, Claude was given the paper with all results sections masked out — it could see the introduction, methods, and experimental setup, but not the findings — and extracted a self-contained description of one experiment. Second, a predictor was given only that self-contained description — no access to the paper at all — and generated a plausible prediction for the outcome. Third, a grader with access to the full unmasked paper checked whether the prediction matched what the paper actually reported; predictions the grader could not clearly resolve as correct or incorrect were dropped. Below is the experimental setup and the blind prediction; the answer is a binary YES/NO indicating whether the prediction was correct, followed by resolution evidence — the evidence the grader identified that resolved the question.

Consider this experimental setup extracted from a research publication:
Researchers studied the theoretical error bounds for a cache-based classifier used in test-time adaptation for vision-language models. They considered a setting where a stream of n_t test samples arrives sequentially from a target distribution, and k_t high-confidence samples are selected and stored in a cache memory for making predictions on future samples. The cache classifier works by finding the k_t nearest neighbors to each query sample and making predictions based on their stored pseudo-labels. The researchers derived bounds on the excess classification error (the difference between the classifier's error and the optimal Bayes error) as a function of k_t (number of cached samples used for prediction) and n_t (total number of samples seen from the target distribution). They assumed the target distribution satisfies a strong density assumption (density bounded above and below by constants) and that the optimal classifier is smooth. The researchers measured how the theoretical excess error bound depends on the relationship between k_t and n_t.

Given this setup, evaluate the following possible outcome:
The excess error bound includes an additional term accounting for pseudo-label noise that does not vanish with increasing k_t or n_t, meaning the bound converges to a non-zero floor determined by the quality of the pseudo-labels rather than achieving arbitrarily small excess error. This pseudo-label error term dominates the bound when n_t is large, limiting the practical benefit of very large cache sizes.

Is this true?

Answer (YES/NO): NO